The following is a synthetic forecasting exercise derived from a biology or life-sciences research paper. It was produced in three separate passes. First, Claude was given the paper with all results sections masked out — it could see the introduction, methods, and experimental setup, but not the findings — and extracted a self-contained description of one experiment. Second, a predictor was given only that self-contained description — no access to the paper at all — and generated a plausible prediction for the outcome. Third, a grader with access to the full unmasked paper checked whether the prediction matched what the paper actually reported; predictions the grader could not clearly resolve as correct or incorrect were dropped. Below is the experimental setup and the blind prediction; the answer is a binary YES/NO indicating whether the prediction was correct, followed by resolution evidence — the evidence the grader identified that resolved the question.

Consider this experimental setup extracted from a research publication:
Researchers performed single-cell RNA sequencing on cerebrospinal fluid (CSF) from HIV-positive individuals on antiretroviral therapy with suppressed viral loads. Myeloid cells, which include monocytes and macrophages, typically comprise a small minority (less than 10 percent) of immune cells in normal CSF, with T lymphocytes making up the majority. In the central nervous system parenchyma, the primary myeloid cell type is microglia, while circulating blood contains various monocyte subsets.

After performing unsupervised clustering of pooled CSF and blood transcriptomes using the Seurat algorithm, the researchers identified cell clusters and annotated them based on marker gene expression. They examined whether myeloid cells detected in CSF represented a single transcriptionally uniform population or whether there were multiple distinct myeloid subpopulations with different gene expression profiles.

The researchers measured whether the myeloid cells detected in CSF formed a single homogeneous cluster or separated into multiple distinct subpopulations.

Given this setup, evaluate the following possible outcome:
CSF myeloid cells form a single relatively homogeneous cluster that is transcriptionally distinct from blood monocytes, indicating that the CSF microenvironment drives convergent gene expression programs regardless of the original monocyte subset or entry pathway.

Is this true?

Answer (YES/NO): NO